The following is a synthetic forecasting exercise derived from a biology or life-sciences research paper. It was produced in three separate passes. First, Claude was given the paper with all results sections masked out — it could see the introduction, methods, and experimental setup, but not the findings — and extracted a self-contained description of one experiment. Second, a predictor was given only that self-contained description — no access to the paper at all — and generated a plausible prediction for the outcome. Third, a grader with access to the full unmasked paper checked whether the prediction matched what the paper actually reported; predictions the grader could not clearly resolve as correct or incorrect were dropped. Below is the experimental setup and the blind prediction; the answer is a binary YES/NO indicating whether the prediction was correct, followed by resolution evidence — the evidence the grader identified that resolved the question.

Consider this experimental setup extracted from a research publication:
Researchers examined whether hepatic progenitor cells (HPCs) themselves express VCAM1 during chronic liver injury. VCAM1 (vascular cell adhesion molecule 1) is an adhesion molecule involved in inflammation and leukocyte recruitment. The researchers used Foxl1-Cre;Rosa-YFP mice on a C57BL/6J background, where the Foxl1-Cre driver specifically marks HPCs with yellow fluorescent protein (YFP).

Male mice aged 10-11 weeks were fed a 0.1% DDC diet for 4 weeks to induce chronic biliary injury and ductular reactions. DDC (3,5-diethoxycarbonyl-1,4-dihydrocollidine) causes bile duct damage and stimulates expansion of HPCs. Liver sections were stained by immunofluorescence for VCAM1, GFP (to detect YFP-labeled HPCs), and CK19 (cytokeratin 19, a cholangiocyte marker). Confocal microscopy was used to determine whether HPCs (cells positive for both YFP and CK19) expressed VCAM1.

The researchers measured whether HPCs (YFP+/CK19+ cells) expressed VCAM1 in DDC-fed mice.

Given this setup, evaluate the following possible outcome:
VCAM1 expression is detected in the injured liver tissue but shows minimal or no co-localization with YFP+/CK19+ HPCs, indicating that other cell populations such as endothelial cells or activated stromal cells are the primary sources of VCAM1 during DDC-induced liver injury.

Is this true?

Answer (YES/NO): NO